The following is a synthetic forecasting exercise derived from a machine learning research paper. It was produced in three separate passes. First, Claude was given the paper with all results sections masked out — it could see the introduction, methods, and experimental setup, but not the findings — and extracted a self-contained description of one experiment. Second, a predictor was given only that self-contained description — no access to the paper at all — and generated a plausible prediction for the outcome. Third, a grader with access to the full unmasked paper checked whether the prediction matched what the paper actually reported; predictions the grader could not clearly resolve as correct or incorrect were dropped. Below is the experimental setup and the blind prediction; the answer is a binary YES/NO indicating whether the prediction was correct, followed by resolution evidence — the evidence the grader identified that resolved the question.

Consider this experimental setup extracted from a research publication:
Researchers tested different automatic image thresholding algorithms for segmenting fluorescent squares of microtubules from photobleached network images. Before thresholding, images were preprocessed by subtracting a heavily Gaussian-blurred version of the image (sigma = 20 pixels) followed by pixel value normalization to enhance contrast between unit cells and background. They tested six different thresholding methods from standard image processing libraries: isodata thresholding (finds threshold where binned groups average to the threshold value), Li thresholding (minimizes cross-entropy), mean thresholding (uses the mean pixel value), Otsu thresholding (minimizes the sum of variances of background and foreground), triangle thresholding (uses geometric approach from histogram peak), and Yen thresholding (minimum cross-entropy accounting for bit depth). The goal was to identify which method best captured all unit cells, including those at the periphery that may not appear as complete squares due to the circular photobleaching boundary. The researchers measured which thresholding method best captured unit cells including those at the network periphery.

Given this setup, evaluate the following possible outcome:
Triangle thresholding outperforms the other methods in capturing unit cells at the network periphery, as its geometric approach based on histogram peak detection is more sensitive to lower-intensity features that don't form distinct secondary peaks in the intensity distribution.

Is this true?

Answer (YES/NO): NO